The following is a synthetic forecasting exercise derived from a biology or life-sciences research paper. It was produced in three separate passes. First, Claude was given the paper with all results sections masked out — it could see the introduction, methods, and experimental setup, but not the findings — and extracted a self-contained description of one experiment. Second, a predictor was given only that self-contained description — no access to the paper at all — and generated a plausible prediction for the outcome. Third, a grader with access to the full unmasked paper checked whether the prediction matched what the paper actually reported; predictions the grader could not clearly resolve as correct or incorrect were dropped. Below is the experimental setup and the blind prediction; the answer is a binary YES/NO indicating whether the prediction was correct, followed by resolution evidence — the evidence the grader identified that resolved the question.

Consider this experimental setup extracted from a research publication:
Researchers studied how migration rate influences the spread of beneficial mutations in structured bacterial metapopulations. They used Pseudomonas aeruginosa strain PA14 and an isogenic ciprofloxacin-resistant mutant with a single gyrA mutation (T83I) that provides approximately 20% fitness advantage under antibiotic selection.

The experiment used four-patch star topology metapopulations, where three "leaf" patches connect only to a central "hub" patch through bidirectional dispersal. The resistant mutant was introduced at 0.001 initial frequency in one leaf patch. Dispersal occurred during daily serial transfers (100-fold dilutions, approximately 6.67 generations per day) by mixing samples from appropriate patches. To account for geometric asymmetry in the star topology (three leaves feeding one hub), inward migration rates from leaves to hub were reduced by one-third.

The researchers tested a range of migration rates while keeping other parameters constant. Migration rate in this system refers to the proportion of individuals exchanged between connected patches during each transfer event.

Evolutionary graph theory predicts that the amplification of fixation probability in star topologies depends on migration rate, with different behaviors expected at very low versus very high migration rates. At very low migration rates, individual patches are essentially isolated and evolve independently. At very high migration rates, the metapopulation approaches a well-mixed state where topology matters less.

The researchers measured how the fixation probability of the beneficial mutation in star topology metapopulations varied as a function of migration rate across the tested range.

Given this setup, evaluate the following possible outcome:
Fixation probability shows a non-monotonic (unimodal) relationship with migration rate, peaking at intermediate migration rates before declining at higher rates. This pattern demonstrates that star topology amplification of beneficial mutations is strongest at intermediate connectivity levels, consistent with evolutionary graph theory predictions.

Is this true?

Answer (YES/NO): NO